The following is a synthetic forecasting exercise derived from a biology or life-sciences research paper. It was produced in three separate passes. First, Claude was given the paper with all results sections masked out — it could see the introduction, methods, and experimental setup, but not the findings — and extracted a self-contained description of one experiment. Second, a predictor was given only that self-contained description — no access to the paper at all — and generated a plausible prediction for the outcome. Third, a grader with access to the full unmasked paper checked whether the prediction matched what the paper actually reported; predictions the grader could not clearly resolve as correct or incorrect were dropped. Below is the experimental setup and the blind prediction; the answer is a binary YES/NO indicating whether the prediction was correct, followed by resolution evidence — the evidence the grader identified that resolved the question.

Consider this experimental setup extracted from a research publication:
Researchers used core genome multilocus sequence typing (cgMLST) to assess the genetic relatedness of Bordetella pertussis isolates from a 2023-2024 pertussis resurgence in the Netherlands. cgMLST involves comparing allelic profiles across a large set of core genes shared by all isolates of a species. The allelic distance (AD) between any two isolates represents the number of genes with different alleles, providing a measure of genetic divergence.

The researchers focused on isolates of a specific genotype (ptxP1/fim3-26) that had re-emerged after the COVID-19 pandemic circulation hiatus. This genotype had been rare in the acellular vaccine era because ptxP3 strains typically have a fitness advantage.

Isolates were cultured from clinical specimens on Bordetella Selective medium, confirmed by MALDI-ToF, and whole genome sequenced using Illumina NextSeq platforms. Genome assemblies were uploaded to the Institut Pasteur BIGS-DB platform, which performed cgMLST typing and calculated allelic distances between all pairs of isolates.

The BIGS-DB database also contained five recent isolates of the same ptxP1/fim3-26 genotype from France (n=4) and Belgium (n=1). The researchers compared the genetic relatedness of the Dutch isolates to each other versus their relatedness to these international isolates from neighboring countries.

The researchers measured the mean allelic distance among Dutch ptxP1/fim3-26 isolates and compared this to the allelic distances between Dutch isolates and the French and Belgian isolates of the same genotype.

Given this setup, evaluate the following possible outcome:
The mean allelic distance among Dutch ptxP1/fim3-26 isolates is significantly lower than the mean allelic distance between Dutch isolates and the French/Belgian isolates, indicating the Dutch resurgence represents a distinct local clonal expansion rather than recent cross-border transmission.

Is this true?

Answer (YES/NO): NO